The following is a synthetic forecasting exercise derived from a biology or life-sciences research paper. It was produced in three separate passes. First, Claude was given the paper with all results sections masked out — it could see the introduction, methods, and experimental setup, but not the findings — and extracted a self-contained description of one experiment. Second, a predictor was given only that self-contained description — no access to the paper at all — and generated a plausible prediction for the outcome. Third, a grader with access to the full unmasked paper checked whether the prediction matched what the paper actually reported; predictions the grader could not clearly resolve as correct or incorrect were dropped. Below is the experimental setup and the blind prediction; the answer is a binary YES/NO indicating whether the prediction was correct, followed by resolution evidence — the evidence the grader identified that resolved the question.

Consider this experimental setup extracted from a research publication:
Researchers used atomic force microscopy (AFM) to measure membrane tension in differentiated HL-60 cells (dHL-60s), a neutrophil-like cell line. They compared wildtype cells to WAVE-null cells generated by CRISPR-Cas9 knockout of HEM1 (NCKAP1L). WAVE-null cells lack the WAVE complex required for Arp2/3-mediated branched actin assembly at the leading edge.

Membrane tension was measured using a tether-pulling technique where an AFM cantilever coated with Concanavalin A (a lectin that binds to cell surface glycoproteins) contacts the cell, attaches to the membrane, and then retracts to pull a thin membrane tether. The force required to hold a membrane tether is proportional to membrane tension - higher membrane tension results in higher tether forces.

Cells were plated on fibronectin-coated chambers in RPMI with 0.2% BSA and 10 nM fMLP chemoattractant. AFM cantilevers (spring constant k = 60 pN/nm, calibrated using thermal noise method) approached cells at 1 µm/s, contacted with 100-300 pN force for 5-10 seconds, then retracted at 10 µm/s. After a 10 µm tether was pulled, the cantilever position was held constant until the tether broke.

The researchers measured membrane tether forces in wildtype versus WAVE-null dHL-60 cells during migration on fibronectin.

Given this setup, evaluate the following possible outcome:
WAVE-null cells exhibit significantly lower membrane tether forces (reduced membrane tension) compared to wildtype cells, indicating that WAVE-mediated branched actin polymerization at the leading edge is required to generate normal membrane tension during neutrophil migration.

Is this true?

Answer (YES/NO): YES